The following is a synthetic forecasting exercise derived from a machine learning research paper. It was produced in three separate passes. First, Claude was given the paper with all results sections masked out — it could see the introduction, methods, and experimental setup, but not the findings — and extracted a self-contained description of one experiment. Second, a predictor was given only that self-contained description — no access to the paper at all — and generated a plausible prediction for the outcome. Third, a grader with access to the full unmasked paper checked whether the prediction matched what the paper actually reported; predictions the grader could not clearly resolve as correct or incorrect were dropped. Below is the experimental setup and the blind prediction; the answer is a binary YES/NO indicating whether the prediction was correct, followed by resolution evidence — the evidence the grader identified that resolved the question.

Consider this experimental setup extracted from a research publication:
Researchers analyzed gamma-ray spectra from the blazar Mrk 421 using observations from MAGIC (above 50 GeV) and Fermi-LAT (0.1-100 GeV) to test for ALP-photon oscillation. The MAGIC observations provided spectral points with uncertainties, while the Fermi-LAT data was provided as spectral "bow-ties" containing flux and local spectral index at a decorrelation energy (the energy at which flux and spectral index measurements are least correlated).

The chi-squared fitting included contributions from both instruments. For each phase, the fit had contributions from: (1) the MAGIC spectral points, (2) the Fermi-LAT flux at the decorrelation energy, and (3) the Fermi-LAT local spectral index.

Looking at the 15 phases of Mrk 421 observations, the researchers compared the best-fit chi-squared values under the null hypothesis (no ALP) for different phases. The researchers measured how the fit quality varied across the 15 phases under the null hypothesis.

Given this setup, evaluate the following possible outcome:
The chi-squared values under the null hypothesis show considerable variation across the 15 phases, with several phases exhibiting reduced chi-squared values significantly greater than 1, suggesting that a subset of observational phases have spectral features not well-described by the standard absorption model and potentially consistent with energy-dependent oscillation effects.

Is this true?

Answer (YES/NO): NO